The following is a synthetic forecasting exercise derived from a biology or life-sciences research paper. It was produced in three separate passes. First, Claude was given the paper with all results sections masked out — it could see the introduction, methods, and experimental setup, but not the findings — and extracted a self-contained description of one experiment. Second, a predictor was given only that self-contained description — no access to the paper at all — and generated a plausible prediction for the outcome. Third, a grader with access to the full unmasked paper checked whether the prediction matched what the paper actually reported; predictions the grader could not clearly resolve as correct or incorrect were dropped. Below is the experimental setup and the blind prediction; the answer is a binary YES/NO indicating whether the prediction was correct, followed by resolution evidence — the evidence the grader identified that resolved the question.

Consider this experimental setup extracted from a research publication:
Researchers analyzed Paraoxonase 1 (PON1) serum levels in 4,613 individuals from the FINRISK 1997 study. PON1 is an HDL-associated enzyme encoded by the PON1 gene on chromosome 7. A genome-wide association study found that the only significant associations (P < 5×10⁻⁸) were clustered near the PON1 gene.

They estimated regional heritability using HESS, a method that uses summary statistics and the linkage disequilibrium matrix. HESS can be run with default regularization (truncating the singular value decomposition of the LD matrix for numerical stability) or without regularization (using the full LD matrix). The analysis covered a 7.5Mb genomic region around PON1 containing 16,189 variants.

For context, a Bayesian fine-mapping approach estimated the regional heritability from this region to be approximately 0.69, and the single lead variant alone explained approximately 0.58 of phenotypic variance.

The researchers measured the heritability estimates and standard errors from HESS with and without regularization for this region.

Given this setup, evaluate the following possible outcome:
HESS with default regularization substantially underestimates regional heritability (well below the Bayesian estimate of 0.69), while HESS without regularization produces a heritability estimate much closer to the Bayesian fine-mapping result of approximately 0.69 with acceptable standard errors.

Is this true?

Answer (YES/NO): NO